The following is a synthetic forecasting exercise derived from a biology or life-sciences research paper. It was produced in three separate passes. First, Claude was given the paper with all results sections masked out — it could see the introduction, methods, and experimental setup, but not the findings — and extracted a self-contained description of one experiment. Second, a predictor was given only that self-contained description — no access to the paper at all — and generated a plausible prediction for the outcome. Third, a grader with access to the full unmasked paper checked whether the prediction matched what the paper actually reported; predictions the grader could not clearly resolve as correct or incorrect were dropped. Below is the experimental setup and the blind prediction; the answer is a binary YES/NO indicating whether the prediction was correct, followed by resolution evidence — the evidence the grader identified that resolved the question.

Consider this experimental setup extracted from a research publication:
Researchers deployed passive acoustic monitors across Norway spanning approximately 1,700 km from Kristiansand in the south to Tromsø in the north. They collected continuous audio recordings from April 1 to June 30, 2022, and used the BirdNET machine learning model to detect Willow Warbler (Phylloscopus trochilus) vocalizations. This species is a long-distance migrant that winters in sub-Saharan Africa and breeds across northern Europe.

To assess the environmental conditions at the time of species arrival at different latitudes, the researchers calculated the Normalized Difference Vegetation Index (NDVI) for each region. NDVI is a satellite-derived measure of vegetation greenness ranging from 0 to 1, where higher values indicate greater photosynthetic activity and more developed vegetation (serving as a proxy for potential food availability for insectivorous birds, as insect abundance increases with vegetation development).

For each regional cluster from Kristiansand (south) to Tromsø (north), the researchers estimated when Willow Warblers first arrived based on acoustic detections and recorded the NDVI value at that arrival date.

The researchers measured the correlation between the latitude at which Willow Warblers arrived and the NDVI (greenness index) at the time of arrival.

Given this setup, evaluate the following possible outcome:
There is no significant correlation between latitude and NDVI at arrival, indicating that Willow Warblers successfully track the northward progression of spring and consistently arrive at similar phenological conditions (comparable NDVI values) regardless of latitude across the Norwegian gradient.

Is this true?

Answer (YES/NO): NO